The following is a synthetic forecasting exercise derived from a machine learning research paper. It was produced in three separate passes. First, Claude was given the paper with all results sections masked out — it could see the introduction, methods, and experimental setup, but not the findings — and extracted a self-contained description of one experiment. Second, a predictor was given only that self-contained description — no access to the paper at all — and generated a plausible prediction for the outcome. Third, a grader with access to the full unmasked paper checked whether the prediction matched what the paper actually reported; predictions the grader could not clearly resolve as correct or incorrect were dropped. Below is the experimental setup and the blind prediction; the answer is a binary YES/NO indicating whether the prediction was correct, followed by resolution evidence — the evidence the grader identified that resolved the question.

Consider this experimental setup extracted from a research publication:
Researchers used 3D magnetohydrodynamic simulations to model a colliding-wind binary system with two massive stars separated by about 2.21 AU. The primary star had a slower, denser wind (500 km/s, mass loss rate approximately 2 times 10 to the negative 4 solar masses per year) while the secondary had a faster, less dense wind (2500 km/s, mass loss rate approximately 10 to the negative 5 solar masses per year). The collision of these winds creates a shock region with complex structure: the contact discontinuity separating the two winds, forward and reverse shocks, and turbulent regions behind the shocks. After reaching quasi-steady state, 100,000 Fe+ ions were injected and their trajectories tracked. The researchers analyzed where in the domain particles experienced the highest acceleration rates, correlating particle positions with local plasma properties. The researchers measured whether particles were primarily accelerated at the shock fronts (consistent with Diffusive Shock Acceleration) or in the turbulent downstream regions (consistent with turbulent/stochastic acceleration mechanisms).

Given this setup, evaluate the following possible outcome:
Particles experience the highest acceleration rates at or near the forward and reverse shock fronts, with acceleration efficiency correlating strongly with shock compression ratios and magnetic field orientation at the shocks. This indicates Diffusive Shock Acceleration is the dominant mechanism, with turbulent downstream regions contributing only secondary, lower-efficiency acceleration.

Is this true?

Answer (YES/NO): NO